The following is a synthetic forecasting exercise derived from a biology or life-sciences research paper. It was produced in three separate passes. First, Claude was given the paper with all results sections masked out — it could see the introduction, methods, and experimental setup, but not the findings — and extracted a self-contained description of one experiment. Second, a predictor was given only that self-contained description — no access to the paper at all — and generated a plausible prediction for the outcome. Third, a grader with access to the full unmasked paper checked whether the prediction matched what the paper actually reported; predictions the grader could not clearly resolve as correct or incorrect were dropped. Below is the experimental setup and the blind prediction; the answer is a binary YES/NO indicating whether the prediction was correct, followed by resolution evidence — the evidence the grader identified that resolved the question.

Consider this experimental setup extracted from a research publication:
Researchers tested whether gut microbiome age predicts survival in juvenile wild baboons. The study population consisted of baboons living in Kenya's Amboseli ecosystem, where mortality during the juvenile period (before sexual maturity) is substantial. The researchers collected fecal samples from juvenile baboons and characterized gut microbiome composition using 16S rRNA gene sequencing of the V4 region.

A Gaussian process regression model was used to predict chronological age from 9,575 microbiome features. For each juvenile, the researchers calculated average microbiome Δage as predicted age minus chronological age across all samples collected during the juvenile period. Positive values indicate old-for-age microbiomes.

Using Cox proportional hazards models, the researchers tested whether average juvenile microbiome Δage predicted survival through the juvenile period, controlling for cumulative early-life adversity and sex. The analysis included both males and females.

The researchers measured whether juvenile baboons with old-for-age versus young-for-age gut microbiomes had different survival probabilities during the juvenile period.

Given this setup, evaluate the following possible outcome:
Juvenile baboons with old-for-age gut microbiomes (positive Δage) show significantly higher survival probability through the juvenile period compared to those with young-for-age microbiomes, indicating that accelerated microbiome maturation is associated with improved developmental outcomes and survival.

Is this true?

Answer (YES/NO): NO